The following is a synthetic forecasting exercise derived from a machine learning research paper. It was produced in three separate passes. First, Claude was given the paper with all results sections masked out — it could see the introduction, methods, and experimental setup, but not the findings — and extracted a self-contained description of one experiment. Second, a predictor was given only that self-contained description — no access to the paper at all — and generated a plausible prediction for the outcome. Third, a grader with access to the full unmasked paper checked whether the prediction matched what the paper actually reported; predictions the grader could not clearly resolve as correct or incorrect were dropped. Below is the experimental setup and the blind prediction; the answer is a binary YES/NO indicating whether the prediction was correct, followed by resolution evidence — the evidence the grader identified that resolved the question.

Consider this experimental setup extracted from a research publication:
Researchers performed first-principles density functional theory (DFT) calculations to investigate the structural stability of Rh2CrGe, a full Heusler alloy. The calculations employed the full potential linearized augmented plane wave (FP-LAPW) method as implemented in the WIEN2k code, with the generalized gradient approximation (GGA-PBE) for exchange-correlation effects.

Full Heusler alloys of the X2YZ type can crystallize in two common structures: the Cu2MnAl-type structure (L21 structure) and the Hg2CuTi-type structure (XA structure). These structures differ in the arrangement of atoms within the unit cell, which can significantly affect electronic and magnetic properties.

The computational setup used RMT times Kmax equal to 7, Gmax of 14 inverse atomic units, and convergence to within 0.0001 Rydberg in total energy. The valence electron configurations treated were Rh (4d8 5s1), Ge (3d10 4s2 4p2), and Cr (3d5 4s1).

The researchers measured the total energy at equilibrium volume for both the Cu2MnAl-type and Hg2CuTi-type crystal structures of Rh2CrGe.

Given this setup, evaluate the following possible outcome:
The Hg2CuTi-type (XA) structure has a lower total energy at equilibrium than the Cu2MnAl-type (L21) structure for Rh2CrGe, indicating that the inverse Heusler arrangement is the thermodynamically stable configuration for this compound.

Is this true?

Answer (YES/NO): NO